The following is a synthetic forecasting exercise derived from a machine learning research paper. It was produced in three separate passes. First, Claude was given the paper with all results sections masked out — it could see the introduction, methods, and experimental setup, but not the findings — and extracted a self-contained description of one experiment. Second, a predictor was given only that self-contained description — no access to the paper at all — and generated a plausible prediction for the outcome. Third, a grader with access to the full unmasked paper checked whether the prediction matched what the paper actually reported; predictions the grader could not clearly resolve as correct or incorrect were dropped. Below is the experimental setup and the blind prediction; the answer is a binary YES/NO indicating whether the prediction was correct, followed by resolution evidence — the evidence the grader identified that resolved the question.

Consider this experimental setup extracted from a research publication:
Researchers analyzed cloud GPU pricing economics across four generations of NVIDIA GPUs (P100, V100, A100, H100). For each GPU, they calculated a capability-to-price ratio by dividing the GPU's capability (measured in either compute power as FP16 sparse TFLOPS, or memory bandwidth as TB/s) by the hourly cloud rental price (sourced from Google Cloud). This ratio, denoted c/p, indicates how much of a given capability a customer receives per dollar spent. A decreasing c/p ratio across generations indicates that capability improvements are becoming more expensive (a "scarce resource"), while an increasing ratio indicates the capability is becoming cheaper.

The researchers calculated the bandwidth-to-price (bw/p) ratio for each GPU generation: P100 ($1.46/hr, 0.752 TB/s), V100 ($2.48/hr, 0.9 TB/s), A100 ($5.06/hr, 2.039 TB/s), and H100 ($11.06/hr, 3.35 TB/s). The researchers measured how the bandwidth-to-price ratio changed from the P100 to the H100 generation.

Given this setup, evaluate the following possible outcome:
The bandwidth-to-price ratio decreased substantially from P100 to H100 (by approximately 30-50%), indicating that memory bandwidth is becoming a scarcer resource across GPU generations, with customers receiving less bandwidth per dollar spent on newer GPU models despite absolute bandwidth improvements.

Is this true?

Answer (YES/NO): YES